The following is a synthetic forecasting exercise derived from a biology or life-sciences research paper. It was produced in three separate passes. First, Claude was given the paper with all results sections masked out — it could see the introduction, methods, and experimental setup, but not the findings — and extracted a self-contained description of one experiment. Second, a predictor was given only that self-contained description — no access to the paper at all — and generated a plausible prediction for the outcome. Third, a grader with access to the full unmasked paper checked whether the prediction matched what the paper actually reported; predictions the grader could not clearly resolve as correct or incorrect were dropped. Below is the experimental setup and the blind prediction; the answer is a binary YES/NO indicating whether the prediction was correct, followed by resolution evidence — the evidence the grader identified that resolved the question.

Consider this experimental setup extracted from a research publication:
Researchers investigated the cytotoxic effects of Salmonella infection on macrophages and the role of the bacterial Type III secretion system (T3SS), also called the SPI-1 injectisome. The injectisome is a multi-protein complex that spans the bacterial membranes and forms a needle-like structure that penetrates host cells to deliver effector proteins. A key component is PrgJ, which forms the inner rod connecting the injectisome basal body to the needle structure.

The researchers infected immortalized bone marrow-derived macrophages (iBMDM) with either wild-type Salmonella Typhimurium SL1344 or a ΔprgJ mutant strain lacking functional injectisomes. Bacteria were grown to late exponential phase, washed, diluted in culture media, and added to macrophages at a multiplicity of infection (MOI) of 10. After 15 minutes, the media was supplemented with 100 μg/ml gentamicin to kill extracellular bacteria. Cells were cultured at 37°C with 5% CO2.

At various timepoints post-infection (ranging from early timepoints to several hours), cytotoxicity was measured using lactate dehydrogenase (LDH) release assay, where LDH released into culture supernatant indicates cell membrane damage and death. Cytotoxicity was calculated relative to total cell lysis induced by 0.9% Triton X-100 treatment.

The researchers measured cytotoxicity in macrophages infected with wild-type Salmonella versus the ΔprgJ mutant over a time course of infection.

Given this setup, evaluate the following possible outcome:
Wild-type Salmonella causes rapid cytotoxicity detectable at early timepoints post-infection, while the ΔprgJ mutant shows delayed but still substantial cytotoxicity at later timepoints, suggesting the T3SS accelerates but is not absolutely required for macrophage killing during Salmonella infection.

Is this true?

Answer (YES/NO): NO